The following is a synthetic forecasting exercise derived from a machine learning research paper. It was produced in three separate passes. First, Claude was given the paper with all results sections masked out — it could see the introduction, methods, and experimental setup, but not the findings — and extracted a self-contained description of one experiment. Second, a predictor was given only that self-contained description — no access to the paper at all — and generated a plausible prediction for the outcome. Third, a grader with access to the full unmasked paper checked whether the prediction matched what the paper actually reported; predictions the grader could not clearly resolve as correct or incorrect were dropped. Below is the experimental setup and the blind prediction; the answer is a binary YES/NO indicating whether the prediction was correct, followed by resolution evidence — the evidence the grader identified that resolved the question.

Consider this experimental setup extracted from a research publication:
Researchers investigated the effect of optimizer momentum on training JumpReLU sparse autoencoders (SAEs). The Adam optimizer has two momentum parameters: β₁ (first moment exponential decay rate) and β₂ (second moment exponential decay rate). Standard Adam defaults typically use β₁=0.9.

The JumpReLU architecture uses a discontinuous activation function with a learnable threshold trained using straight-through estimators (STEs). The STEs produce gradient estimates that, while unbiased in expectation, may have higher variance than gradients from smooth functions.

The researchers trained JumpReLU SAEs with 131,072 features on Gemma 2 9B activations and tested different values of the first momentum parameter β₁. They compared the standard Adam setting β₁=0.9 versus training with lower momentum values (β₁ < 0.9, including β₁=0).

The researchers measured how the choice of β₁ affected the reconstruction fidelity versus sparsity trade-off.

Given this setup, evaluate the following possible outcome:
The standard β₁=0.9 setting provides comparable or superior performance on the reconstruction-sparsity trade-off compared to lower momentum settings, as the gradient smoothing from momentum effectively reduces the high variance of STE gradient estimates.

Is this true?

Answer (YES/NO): NO